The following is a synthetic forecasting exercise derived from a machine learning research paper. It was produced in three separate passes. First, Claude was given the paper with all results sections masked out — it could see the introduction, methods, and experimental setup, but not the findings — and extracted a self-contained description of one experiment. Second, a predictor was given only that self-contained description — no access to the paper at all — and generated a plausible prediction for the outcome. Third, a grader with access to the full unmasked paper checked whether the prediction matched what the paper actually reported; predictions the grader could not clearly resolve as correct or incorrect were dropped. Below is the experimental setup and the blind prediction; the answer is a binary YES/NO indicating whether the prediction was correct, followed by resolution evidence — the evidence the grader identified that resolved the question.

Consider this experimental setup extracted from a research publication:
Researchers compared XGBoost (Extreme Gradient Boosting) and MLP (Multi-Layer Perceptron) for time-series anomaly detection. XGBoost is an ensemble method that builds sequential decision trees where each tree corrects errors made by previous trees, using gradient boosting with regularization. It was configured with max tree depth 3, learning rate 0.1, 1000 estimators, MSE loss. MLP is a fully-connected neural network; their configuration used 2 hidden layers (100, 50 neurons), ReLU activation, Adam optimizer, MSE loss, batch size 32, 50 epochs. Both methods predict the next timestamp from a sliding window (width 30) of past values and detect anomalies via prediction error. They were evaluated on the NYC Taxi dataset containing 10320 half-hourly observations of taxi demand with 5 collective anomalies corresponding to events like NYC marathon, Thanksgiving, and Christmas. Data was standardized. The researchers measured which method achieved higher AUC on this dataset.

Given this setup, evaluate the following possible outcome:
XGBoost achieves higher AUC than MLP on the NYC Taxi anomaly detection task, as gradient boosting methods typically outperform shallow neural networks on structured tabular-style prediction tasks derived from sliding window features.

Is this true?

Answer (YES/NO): NO